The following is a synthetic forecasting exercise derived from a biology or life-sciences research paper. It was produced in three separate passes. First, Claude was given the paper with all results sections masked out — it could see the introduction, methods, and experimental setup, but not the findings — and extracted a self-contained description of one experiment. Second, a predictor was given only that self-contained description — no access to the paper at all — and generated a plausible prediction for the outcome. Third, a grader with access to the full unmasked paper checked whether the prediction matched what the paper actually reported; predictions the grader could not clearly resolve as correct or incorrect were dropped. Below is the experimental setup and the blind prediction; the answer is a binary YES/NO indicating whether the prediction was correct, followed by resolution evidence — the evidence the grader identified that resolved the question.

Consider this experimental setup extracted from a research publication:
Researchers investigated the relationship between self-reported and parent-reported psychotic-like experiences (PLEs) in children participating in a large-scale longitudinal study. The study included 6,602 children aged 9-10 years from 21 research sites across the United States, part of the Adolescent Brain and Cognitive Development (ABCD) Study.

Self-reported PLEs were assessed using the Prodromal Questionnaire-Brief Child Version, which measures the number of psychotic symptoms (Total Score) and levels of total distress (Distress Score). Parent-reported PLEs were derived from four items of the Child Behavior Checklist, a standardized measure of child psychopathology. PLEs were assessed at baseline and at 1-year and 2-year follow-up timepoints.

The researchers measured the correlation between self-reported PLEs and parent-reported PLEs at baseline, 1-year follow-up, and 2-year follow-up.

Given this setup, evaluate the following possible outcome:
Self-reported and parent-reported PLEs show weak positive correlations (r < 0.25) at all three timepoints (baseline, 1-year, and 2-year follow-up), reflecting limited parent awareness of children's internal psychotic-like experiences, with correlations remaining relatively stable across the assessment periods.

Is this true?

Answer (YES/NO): NO